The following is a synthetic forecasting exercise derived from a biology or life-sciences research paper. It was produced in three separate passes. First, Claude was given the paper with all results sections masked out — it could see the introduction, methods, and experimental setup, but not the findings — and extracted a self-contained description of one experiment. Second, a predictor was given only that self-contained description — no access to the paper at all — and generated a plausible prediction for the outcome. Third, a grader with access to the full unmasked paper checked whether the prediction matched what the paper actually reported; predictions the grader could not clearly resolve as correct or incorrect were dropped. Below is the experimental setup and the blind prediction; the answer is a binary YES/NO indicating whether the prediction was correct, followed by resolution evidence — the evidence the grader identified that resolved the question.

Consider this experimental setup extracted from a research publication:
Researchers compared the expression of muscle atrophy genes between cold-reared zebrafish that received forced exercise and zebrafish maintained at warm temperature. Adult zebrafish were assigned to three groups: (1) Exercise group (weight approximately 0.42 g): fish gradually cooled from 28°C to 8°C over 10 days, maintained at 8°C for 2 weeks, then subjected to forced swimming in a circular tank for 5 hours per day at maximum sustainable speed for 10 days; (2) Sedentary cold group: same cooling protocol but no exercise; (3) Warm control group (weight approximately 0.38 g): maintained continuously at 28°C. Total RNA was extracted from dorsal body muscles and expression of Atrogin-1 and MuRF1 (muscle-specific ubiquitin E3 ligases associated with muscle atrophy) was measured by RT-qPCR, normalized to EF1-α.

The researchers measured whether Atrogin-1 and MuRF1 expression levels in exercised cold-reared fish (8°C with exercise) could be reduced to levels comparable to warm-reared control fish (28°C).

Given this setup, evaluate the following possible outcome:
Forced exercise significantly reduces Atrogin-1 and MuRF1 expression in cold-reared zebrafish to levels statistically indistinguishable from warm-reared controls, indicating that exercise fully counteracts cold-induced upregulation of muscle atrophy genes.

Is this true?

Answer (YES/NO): NO